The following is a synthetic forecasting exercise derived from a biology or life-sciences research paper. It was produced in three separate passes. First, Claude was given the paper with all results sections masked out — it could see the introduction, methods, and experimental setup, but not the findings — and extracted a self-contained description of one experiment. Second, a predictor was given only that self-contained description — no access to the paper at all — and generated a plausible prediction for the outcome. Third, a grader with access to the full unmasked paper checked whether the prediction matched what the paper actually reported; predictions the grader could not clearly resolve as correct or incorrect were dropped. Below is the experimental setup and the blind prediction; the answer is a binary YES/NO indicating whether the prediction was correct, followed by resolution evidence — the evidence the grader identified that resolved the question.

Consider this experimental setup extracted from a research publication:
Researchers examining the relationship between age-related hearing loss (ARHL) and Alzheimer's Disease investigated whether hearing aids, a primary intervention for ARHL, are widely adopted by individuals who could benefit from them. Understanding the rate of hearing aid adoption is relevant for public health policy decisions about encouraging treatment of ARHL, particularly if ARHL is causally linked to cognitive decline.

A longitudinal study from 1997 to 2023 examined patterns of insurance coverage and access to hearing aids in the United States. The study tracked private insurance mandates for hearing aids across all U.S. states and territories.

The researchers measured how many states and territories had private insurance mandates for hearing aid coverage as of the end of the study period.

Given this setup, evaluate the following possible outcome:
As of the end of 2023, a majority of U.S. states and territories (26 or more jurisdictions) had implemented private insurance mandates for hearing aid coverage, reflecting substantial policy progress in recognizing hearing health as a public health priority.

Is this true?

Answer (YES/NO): NO